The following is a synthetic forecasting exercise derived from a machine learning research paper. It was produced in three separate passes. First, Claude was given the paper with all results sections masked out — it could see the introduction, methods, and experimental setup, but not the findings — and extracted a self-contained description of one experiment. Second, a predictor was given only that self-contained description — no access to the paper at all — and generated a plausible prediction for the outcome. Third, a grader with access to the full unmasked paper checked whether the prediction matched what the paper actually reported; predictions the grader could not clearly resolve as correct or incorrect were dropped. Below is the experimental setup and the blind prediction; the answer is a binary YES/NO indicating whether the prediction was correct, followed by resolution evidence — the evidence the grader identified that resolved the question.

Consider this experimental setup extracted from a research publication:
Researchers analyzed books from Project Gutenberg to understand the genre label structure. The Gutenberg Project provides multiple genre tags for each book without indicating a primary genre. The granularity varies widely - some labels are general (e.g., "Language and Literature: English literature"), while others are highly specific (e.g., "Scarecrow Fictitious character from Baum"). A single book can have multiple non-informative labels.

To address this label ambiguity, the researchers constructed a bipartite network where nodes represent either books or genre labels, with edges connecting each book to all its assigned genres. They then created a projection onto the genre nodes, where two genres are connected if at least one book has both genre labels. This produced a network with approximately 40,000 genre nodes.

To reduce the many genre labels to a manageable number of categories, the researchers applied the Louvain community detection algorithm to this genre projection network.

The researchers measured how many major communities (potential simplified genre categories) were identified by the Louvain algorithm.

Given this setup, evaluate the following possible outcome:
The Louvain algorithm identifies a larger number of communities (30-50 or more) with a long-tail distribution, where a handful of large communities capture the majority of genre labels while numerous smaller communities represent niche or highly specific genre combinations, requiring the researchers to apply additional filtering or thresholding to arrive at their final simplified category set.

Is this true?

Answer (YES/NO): NO